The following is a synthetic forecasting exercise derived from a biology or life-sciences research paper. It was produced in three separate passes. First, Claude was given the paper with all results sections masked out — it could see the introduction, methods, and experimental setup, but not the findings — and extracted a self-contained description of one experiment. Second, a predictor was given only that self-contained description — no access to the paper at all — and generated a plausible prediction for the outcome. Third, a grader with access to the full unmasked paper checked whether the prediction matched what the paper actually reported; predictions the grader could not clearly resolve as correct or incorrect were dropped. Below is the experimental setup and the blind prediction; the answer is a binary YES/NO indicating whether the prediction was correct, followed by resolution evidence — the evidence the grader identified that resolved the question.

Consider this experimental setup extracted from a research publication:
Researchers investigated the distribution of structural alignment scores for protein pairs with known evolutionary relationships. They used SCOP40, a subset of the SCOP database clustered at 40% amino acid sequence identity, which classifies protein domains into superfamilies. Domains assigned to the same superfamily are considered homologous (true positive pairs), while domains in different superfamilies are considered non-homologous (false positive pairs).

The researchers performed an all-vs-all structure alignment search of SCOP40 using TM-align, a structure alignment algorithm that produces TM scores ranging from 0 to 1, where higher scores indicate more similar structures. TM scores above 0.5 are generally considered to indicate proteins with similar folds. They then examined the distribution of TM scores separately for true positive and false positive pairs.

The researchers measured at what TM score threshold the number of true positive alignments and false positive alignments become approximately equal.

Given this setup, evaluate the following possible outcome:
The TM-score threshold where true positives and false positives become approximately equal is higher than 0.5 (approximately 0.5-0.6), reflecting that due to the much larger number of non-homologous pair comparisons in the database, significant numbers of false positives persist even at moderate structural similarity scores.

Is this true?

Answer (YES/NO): YES